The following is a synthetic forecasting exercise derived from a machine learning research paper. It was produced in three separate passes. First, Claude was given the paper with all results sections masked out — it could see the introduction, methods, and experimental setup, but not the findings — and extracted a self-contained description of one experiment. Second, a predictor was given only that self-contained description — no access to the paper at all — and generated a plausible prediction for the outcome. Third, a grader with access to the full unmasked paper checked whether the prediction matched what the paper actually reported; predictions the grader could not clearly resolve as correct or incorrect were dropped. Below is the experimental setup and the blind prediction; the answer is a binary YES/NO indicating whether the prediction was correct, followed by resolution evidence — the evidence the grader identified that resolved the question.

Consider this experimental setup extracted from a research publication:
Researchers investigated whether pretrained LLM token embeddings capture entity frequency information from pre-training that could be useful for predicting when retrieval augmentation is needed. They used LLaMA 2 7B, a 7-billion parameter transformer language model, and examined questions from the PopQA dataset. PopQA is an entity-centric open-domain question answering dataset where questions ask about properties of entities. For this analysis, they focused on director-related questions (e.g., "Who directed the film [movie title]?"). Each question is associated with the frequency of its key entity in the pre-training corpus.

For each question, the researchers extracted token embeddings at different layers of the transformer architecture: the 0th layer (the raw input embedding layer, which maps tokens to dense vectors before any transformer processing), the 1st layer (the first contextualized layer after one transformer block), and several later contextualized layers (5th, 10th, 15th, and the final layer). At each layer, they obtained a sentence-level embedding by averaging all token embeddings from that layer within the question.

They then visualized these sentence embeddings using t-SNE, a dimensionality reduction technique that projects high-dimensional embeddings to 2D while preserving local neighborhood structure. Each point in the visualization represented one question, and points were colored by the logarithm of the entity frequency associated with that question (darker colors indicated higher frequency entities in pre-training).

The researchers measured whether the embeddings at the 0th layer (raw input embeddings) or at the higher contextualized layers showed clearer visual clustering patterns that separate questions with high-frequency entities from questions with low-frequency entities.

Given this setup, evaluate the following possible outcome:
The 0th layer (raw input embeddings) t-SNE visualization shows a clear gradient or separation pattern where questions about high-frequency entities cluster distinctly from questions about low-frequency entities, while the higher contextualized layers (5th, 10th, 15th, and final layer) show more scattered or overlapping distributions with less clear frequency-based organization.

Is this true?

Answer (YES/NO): NO